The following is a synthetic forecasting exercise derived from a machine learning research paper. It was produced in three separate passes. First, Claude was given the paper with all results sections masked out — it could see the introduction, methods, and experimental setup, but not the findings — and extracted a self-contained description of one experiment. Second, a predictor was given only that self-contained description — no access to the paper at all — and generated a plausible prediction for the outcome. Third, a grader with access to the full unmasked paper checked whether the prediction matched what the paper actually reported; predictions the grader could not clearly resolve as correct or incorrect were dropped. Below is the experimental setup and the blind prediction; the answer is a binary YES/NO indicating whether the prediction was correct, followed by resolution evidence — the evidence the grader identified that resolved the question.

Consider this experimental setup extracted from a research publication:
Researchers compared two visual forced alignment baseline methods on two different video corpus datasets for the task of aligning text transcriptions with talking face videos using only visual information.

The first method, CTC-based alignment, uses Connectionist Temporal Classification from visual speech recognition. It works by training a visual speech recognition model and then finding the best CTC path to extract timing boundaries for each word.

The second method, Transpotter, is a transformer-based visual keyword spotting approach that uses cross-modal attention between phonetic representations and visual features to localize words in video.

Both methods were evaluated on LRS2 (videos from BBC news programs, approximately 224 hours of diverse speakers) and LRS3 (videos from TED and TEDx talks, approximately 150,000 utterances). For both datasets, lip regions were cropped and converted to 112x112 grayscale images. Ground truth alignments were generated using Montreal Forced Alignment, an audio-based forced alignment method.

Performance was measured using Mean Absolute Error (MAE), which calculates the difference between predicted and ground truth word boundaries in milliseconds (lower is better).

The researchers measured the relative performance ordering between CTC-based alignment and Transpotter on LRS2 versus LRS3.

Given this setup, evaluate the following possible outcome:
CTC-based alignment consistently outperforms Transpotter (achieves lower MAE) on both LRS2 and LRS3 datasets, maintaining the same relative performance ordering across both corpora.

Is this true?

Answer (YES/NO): NO